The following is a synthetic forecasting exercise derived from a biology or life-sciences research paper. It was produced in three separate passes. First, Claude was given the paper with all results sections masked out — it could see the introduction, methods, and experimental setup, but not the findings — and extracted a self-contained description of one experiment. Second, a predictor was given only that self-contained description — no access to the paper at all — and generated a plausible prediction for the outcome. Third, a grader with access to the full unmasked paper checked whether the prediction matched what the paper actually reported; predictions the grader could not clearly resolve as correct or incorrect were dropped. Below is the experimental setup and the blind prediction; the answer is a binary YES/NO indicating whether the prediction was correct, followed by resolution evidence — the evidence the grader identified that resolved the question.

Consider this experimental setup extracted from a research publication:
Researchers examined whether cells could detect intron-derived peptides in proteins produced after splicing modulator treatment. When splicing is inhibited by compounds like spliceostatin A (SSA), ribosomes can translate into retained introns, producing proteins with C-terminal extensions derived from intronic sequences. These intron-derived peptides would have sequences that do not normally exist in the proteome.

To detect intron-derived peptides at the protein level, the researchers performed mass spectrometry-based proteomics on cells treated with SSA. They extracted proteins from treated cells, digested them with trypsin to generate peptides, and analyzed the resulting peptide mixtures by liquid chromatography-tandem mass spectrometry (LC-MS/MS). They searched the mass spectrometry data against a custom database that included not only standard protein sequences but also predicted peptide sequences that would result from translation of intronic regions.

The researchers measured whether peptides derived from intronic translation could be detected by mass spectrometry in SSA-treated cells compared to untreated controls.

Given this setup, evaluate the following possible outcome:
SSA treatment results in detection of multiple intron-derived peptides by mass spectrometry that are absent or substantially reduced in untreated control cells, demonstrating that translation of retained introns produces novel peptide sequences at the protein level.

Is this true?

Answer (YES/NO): YES